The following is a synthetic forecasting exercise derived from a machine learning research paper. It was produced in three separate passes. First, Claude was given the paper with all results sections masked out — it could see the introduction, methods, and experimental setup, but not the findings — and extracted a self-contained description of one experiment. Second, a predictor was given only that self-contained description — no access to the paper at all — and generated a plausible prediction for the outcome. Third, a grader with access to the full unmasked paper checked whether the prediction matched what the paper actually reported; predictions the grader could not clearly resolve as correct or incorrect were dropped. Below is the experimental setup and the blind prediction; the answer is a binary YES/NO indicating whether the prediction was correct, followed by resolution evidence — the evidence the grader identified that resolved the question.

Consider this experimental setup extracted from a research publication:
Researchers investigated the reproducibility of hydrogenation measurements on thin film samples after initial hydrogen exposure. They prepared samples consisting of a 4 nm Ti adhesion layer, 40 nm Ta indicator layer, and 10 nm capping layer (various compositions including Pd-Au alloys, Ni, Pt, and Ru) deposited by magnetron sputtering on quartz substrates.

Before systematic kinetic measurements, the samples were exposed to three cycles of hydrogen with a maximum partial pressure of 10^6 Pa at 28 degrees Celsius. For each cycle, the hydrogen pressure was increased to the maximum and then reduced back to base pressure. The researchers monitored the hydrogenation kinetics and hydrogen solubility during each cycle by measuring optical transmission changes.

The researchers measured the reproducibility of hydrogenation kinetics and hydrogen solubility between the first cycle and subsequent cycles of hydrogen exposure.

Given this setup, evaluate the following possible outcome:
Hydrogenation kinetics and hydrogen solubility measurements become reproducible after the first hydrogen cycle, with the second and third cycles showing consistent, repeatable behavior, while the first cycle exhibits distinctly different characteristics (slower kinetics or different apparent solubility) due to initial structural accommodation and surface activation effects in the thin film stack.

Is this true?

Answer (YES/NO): YES